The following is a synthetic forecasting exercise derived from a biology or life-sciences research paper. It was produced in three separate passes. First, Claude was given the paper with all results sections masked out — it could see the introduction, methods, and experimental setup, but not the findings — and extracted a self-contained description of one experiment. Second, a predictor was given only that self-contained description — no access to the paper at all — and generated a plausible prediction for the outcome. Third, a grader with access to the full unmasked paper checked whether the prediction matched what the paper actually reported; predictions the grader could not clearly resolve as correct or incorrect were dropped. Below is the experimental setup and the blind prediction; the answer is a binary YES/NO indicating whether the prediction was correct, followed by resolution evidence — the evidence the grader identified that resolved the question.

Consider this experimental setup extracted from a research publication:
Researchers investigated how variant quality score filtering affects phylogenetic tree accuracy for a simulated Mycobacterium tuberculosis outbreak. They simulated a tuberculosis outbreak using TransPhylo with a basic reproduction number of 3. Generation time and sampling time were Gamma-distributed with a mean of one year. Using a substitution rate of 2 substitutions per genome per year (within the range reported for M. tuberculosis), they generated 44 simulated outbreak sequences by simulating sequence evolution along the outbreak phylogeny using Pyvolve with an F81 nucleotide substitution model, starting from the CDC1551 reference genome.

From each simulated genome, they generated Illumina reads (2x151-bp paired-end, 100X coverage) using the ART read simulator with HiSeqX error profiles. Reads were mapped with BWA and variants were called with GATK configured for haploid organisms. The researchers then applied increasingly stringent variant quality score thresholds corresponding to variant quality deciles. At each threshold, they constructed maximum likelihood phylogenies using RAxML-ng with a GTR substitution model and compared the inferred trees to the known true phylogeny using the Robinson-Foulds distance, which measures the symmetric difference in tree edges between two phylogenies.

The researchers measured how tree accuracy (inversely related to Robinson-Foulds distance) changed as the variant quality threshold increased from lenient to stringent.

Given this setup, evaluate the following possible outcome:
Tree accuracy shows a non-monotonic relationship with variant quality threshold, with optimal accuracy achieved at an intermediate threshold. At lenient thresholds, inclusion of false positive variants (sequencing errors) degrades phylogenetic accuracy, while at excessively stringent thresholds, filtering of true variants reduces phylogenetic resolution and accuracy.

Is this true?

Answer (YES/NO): YES